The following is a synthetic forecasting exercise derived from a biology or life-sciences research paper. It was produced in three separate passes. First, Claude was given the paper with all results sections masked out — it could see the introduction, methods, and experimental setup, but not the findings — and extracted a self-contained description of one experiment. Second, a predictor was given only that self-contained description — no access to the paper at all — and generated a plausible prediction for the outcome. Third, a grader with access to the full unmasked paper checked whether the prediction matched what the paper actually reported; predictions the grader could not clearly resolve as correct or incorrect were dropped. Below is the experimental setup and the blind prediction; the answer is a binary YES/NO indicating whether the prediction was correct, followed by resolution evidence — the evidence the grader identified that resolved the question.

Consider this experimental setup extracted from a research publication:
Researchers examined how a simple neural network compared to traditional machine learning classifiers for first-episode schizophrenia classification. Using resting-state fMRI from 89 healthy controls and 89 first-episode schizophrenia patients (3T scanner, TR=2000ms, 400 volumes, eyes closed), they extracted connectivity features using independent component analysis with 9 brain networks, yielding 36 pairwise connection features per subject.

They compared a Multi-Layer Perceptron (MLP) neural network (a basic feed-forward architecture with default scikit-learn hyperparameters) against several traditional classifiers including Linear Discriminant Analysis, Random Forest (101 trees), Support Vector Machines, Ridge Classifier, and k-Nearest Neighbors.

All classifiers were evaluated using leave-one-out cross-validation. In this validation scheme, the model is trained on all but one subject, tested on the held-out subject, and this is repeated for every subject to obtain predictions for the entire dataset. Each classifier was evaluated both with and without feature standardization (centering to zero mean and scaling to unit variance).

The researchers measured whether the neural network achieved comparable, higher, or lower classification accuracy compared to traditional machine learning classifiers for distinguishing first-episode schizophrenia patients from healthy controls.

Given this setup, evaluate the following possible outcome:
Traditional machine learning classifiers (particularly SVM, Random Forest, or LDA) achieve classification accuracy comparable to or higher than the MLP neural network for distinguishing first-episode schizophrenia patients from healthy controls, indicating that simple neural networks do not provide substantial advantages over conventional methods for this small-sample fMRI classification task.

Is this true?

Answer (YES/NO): YES